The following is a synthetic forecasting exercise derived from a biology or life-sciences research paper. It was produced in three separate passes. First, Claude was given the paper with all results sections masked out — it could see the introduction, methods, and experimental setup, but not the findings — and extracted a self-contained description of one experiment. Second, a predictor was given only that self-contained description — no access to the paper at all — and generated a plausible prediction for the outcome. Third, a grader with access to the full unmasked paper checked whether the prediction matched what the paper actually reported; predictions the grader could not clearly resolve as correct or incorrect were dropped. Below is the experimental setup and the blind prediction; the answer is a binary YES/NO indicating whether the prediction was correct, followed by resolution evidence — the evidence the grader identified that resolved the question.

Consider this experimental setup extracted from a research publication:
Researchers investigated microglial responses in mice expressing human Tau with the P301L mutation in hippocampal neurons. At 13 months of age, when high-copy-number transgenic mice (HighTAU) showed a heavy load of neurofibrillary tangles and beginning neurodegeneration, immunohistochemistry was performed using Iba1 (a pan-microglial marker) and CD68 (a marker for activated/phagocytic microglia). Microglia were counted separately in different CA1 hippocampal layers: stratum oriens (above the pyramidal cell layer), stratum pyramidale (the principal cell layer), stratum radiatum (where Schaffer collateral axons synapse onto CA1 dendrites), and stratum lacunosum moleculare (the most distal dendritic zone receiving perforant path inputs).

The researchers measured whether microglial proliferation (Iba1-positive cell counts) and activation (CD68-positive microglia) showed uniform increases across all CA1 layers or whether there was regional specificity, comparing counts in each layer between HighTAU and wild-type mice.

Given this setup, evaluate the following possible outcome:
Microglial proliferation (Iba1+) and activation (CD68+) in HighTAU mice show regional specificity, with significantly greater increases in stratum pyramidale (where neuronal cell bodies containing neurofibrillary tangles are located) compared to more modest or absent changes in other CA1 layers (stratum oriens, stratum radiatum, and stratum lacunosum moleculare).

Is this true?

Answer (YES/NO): NO